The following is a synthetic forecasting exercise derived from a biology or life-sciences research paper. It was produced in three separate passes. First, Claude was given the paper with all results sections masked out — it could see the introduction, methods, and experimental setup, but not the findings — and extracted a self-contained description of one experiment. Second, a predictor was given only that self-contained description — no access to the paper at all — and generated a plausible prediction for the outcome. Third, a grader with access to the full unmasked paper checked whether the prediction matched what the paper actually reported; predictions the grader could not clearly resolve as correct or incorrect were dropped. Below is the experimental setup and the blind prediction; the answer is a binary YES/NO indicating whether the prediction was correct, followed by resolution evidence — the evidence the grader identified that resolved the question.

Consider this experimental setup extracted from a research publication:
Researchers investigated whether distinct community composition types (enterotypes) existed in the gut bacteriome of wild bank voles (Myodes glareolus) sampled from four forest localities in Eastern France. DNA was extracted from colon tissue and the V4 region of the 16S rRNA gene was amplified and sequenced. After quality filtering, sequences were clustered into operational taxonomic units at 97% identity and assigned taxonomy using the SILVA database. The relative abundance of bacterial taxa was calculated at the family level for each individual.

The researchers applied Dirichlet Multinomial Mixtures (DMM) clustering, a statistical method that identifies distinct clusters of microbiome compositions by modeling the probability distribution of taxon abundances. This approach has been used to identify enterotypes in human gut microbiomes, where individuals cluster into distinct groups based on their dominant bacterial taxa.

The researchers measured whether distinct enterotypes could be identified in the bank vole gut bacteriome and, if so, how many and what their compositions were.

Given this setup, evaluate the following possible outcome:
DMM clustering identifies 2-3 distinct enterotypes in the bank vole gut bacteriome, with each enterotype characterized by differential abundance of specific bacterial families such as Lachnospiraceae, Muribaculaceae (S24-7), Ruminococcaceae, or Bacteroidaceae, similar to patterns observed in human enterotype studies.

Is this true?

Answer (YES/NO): NO